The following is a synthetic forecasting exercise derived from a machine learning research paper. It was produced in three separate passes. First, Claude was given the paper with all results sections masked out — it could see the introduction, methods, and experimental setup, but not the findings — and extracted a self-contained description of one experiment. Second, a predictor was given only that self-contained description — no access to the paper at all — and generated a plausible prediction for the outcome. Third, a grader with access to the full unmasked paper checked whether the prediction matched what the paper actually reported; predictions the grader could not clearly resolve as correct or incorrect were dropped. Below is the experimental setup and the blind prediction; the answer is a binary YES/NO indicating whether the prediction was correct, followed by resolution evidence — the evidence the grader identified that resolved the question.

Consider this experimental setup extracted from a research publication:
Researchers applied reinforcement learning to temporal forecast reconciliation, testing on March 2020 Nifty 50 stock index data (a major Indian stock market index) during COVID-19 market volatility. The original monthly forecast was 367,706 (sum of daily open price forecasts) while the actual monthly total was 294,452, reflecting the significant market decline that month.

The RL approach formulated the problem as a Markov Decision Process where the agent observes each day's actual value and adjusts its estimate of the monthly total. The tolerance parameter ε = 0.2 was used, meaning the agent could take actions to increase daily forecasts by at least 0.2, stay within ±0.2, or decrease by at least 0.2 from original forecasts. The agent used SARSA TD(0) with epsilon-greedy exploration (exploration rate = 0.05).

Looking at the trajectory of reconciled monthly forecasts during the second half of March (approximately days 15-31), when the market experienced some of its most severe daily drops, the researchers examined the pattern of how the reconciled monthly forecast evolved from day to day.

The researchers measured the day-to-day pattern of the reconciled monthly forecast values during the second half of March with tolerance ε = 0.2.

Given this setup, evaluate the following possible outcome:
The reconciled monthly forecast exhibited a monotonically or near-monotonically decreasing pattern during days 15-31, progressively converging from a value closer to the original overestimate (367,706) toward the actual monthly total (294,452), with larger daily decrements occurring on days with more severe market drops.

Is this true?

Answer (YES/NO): NO